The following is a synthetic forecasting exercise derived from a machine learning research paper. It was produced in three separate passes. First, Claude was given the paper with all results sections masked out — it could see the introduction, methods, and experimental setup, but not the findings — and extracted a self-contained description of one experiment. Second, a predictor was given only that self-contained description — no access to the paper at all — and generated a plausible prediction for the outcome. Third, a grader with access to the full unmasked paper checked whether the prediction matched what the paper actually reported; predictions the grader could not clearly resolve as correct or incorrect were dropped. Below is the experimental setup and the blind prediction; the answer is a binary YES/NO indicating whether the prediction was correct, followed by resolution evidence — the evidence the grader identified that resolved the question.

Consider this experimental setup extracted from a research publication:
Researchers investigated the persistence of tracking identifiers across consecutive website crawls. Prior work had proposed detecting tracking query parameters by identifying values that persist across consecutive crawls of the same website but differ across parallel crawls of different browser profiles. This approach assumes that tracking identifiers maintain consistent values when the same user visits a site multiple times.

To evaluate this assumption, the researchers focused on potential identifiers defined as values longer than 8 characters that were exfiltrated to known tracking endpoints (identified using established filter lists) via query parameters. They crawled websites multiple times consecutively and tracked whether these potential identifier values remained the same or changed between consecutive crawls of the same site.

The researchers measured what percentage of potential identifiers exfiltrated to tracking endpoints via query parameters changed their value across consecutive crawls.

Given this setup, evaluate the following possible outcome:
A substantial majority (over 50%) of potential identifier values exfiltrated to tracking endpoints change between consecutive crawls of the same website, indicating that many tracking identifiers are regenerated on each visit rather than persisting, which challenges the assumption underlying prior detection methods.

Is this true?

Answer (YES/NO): YES